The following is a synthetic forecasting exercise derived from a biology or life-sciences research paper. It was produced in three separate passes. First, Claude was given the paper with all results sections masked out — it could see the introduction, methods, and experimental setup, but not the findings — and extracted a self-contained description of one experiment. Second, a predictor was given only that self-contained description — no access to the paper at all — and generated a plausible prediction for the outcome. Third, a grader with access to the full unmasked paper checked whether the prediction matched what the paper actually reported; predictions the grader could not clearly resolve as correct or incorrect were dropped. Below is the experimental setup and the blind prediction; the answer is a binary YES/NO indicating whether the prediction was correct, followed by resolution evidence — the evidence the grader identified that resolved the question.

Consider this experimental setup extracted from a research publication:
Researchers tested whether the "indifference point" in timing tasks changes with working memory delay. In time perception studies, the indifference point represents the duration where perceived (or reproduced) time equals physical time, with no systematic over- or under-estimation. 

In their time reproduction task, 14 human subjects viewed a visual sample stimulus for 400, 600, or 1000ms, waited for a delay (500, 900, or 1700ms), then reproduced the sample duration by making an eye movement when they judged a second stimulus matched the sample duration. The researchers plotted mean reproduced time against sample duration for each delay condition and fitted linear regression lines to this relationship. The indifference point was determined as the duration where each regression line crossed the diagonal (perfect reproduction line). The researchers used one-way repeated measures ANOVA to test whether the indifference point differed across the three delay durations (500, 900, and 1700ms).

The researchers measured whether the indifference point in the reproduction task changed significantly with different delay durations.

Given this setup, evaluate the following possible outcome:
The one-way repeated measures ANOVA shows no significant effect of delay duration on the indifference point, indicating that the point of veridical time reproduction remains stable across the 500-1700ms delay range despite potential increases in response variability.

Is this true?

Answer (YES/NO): NO